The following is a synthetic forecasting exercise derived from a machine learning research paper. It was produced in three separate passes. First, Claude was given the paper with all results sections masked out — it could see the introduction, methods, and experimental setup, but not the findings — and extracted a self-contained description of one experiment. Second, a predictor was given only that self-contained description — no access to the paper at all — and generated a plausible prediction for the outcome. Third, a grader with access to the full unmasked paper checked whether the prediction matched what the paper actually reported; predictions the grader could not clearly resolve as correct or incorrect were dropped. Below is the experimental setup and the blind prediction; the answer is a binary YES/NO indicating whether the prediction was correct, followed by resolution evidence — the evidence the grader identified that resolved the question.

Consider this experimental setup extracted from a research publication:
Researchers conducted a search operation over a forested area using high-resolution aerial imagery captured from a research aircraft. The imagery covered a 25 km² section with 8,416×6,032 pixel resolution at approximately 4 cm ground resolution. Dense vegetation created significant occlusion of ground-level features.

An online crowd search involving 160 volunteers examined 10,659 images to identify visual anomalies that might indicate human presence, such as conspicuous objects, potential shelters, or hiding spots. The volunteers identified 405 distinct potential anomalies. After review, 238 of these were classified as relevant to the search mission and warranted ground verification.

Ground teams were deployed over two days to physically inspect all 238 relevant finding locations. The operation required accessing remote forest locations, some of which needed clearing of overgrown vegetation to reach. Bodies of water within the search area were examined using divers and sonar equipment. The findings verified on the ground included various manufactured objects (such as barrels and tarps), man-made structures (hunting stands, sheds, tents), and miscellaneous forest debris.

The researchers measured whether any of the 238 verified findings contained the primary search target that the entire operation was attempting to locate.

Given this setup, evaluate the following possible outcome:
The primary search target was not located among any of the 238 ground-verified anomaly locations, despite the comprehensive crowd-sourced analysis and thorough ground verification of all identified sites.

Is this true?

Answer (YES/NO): YES